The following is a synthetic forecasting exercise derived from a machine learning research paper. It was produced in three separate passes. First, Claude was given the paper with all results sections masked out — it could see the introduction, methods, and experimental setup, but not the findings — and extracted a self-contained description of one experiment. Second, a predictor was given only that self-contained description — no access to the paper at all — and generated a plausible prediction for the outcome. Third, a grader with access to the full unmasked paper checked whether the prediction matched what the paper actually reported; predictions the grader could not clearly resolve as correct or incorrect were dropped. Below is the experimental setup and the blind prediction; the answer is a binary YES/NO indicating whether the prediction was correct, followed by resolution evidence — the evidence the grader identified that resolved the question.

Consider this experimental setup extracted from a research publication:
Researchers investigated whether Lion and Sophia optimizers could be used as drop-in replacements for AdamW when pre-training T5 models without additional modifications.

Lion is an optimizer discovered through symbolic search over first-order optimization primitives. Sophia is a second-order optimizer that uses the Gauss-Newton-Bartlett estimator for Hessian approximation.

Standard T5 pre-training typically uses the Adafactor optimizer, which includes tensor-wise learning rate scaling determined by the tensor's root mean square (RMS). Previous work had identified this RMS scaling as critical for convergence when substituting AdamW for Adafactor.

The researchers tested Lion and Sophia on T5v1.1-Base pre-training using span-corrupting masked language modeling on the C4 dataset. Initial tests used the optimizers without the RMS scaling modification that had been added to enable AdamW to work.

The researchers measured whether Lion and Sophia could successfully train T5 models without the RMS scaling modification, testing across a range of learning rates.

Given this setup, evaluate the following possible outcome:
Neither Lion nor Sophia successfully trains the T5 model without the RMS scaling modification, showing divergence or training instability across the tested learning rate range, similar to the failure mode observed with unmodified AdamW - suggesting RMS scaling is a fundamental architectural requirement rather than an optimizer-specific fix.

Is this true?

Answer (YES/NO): NO